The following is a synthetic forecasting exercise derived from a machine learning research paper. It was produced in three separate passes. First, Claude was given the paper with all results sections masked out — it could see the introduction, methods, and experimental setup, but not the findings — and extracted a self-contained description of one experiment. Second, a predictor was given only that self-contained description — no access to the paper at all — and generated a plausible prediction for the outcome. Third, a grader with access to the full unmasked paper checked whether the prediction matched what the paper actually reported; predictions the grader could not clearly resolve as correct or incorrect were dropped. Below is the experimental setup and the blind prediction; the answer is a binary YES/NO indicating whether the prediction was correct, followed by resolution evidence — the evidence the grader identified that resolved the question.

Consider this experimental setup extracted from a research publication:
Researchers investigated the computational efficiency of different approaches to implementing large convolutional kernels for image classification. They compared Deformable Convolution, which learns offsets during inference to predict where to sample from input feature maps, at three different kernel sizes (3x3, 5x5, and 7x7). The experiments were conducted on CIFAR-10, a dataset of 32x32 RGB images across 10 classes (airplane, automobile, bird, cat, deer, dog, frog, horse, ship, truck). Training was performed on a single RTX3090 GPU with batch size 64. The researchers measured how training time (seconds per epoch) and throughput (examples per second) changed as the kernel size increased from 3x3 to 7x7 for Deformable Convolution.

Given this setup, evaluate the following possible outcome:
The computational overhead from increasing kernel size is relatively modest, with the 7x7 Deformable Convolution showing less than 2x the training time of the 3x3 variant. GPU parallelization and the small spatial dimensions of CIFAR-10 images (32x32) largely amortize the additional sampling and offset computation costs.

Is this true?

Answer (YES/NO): NO